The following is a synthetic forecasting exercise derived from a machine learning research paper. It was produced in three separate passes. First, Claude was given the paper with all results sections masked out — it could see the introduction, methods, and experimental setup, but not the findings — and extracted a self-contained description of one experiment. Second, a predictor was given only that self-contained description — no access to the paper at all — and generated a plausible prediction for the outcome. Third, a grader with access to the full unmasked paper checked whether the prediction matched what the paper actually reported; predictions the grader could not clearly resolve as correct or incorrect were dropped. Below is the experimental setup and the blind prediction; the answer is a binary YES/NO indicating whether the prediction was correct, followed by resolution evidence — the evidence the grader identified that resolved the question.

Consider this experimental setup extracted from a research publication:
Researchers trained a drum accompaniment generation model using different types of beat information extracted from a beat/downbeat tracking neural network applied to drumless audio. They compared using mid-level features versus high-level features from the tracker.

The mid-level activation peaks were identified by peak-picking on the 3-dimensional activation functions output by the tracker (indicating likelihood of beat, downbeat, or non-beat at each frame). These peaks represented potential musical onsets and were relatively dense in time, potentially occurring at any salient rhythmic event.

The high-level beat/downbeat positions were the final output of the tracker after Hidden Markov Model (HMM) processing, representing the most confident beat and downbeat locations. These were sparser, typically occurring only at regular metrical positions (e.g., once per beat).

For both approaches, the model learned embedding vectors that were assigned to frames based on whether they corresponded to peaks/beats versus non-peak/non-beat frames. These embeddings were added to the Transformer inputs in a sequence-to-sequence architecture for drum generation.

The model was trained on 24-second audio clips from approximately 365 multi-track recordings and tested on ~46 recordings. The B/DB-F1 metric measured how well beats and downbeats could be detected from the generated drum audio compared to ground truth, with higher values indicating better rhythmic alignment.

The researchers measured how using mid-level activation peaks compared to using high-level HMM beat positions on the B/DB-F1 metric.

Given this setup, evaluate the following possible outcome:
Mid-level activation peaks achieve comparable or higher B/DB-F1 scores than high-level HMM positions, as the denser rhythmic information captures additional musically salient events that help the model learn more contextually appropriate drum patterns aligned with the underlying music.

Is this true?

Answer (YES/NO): YES